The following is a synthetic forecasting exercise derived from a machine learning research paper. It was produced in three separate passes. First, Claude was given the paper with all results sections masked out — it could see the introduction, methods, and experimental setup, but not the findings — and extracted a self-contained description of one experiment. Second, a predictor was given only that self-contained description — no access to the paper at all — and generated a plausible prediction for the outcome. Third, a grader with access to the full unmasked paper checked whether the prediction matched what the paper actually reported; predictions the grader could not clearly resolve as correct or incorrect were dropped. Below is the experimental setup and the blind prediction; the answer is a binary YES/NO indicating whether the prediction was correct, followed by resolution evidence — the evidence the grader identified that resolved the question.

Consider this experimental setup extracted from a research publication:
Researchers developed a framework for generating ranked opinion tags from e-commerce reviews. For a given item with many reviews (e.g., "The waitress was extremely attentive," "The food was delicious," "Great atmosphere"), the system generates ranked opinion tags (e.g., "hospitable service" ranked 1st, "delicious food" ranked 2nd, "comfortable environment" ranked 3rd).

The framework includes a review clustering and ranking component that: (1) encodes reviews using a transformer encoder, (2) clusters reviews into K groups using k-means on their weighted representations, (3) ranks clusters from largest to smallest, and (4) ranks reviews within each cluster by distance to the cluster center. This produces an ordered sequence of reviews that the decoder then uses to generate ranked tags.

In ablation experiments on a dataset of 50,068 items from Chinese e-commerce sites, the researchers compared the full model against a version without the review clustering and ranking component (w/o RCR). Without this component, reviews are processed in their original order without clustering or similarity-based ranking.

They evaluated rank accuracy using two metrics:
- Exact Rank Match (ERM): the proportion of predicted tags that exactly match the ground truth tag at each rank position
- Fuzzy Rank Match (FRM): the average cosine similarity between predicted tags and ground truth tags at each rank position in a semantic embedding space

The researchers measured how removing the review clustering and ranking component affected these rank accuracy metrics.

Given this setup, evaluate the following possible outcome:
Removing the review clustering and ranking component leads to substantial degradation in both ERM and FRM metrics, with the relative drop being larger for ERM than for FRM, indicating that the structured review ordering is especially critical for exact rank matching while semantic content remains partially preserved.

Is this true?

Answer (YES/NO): NO